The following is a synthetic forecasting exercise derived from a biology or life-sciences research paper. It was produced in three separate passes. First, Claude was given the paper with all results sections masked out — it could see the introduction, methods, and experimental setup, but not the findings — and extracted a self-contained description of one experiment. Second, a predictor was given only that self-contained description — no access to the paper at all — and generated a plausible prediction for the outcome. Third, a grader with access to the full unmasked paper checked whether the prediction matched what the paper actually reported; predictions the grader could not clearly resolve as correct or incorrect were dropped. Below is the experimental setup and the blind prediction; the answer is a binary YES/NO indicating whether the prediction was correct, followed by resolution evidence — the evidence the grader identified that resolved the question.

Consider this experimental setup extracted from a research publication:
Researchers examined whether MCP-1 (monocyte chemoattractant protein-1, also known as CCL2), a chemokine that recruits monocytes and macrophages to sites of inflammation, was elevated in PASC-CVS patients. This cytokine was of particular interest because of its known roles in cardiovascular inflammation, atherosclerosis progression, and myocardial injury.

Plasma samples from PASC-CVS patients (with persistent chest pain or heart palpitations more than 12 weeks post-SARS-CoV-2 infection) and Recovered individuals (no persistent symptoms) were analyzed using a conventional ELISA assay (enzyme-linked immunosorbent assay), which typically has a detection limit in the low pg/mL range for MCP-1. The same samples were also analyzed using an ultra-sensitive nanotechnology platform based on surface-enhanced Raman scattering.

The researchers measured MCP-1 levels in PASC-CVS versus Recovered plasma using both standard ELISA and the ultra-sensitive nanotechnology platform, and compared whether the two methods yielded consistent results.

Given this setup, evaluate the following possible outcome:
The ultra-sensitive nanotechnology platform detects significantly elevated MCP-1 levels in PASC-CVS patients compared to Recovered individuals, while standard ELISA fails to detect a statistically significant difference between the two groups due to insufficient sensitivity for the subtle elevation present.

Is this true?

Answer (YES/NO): YES